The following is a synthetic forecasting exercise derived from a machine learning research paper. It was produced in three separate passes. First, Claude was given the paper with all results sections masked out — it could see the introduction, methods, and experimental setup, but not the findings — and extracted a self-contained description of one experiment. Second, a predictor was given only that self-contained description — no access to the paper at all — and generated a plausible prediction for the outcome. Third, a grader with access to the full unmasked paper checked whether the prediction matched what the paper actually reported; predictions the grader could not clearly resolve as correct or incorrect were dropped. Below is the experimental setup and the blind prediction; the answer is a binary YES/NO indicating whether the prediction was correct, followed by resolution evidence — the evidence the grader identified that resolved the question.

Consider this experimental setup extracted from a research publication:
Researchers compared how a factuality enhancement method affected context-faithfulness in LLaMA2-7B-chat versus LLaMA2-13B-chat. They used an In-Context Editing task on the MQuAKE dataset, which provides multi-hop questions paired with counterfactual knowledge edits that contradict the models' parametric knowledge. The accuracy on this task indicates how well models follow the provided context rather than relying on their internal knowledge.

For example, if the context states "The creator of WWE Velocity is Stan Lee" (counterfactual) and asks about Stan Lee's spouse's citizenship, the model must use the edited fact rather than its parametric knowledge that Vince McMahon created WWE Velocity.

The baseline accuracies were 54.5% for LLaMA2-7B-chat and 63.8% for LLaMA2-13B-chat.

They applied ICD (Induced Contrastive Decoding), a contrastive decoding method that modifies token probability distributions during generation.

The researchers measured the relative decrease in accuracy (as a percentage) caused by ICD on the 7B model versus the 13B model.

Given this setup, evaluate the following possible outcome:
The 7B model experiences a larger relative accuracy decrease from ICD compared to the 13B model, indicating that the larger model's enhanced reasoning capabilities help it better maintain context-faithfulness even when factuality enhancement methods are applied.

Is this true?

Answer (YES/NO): NO